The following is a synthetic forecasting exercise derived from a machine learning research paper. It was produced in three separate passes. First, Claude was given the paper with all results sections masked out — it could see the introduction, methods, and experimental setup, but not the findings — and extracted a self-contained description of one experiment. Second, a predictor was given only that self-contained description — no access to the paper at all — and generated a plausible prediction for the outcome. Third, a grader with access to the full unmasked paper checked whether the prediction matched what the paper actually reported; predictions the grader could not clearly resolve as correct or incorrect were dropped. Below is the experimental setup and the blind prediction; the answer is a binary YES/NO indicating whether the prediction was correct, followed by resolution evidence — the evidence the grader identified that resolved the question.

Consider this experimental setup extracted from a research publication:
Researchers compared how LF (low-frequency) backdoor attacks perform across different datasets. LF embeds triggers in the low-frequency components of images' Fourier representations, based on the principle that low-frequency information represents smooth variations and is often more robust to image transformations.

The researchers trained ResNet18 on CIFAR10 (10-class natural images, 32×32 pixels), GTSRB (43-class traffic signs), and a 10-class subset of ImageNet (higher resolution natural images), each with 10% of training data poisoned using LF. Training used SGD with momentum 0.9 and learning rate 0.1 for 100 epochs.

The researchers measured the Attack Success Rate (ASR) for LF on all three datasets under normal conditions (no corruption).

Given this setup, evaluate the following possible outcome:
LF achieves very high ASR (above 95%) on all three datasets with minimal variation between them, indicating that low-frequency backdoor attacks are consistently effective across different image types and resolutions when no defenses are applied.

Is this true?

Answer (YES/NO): NO